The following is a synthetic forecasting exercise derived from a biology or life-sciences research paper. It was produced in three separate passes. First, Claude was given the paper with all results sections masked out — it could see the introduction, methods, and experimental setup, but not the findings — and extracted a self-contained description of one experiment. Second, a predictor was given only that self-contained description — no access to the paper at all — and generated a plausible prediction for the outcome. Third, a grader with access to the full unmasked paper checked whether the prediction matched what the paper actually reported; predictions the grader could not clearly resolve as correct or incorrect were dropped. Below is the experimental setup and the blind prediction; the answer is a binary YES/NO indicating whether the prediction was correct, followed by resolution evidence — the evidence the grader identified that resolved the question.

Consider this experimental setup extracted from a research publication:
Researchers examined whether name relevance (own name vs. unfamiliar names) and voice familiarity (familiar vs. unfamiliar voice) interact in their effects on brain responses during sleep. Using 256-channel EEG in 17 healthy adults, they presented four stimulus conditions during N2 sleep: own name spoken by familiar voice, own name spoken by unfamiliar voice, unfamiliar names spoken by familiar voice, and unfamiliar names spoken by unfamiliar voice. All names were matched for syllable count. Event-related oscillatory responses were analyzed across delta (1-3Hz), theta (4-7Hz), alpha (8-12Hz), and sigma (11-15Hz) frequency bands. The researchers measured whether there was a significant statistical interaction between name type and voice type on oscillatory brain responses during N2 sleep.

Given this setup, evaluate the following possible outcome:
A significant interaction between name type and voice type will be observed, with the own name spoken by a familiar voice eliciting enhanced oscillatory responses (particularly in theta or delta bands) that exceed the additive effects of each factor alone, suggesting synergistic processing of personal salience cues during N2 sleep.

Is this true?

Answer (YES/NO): NO